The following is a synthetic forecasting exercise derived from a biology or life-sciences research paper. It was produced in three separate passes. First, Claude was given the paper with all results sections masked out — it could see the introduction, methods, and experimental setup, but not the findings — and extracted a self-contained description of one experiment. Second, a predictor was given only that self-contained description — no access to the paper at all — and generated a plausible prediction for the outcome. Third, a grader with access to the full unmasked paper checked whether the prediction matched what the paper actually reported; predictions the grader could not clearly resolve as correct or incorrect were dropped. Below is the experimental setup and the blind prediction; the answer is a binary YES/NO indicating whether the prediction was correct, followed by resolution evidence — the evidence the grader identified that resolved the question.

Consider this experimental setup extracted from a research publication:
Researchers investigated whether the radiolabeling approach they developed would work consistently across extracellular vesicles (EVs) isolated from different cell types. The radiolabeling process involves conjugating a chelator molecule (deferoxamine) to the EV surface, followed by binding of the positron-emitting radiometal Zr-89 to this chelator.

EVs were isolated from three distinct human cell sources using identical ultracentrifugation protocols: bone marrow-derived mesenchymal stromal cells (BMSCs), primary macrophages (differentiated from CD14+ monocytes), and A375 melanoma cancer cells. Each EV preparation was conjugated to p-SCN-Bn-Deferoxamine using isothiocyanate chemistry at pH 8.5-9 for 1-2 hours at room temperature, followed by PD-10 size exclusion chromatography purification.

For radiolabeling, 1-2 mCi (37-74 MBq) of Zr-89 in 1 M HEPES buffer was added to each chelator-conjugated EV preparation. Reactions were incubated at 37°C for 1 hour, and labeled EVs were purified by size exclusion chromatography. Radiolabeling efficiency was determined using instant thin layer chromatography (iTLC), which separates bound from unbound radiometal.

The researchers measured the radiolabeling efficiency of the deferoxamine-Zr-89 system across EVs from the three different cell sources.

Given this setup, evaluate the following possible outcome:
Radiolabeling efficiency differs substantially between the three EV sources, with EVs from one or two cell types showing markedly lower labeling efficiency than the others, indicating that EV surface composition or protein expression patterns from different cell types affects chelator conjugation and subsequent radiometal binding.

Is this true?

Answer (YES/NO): NO